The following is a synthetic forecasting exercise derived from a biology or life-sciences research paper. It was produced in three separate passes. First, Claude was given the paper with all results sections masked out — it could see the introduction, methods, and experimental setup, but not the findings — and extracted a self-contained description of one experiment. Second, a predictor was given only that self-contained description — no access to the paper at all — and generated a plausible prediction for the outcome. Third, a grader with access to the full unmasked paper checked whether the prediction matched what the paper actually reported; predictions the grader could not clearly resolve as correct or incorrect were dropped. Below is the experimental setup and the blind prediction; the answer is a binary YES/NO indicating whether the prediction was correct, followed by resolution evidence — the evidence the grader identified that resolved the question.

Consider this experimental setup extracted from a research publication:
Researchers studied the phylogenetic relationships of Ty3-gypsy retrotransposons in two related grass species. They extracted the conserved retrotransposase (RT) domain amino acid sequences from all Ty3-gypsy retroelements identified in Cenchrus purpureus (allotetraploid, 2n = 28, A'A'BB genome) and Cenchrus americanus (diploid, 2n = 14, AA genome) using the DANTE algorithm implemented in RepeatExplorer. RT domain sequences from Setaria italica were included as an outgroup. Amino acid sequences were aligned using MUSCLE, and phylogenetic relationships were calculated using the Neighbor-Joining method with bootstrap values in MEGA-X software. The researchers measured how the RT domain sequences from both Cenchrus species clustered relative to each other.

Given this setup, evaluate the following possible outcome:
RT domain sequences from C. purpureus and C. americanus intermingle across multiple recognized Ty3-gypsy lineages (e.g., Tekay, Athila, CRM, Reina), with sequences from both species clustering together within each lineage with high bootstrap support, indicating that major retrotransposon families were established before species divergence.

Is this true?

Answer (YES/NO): NO